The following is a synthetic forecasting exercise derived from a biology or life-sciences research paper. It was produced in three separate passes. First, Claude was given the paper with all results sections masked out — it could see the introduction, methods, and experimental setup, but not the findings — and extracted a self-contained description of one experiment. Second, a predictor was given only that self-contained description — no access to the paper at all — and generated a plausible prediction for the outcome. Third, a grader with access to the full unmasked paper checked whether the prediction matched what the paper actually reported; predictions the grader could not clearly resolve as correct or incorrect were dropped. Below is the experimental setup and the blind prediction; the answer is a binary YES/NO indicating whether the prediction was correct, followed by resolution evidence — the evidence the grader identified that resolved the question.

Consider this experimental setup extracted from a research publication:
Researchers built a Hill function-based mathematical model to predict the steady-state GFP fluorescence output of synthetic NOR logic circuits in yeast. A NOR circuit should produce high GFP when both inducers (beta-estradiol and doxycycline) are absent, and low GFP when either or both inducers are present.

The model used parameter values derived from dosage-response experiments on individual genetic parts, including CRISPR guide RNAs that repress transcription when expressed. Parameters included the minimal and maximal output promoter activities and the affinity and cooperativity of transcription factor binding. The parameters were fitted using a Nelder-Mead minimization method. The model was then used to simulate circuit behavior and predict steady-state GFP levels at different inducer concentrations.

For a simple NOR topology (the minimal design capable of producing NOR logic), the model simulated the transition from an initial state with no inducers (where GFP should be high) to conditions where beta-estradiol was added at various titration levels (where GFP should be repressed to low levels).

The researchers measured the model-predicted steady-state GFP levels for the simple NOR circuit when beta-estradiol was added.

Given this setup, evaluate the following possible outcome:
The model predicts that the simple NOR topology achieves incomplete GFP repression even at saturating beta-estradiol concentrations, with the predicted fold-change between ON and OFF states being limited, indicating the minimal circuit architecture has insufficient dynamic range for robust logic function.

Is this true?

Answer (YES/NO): YES